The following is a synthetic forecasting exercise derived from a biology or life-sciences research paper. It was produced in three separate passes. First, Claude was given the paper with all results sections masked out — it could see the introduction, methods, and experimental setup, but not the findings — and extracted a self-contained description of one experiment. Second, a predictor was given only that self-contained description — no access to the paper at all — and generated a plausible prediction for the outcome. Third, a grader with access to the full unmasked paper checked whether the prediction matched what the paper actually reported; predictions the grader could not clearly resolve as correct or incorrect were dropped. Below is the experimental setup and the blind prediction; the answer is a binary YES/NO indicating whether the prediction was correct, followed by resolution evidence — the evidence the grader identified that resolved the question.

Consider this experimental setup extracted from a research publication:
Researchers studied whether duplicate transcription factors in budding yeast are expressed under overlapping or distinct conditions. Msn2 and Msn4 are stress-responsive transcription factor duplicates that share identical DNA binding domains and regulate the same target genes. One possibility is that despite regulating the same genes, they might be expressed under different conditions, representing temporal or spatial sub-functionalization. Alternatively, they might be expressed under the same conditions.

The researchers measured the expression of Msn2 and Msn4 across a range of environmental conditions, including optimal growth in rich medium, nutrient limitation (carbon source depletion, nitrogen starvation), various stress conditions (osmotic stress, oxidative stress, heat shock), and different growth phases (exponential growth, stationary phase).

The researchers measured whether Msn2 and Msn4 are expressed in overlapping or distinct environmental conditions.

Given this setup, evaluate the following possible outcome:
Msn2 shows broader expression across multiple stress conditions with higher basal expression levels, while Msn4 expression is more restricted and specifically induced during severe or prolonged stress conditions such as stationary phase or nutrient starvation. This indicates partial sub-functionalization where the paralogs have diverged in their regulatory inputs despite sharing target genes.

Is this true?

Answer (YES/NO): NO